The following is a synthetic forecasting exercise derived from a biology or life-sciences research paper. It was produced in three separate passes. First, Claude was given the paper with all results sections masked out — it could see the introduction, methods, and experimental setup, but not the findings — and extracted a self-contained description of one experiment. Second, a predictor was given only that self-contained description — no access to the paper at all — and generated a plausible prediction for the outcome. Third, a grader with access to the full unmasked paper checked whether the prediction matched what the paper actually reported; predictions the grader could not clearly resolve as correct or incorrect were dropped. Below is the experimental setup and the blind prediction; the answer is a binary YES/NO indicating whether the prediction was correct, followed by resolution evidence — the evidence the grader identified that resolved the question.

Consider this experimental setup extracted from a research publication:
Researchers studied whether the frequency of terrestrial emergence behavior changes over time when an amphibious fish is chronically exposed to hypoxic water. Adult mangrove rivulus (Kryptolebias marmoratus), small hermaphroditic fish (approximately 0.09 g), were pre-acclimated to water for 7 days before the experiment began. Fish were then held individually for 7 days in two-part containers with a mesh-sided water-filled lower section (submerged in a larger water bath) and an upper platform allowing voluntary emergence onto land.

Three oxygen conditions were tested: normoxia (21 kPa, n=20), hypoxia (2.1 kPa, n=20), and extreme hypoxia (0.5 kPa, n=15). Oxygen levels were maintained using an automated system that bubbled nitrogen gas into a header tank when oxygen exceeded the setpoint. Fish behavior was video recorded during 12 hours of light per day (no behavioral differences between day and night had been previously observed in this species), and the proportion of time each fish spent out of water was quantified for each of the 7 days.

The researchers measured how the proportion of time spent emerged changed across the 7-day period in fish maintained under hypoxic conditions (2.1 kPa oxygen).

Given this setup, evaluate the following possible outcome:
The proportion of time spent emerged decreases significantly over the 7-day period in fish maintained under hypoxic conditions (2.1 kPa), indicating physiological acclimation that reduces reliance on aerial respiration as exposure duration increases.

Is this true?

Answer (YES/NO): NO